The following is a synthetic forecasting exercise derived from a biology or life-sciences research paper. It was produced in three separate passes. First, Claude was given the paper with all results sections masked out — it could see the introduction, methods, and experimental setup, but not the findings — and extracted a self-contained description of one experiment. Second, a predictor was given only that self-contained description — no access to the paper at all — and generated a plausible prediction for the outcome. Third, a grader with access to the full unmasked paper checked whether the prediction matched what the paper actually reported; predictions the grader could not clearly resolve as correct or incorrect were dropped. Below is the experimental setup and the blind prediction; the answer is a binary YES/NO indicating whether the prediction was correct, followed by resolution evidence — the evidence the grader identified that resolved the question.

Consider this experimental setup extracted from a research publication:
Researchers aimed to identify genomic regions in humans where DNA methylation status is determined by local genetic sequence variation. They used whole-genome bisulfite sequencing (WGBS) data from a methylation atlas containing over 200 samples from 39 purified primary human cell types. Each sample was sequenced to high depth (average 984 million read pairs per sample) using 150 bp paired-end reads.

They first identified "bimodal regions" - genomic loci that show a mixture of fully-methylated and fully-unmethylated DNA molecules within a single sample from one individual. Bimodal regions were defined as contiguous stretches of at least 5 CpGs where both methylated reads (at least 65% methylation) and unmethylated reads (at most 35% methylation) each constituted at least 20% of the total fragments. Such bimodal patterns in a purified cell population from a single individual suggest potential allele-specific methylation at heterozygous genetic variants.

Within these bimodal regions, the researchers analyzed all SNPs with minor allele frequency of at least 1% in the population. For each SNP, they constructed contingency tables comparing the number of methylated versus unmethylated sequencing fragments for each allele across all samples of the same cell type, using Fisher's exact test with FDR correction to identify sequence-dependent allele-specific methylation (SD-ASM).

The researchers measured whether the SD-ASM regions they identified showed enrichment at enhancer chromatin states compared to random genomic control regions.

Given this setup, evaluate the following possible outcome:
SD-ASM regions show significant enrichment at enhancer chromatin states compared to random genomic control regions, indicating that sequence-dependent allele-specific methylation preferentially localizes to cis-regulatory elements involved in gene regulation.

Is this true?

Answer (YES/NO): YES